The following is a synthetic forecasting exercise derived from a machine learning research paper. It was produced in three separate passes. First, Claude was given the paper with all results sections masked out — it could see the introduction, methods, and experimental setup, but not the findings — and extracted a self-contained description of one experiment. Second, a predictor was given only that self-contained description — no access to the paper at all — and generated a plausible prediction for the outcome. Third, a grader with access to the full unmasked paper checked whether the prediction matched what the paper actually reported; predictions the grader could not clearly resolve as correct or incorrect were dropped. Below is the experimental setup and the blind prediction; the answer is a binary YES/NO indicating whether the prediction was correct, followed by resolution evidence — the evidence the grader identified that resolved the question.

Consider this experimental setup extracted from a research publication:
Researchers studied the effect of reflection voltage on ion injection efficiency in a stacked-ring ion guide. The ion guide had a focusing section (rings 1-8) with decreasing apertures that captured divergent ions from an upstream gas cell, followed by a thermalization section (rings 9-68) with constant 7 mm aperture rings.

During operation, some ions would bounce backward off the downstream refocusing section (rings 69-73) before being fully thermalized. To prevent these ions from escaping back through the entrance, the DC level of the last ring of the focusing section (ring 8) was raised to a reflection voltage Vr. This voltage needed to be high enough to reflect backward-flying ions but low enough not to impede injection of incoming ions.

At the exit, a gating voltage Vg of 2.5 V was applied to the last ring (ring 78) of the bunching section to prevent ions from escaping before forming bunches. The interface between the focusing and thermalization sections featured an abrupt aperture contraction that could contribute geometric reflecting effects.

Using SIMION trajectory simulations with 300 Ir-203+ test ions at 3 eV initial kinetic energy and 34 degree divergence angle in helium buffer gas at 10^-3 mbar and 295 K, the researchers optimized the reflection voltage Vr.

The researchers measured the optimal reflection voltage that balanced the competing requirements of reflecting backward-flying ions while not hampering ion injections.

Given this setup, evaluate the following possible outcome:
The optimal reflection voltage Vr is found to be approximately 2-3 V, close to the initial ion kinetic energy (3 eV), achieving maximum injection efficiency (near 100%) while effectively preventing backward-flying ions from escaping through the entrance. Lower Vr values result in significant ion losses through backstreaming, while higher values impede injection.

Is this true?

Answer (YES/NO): NO